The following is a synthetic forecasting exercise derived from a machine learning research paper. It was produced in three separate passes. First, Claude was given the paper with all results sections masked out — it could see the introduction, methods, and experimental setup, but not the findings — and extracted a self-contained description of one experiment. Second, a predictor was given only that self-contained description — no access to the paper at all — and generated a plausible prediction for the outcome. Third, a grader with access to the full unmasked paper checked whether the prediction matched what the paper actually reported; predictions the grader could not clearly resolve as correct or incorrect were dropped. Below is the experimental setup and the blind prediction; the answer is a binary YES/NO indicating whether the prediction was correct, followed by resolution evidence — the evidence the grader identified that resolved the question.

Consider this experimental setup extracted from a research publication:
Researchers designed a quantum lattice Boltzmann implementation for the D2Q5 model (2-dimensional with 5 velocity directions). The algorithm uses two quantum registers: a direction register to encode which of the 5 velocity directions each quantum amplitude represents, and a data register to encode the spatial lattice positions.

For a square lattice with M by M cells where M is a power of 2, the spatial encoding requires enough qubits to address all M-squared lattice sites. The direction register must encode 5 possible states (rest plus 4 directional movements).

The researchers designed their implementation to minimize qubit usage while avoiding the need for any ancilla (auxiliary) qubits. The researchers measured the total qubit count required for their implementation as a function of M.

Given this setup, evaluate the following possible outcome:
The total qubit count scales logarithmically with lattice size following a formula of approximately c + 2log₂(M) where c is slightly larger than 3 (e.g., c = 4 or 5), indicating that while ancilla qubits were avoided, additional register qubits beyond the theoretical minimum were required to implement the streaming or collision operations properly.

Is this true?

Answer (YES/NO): NO